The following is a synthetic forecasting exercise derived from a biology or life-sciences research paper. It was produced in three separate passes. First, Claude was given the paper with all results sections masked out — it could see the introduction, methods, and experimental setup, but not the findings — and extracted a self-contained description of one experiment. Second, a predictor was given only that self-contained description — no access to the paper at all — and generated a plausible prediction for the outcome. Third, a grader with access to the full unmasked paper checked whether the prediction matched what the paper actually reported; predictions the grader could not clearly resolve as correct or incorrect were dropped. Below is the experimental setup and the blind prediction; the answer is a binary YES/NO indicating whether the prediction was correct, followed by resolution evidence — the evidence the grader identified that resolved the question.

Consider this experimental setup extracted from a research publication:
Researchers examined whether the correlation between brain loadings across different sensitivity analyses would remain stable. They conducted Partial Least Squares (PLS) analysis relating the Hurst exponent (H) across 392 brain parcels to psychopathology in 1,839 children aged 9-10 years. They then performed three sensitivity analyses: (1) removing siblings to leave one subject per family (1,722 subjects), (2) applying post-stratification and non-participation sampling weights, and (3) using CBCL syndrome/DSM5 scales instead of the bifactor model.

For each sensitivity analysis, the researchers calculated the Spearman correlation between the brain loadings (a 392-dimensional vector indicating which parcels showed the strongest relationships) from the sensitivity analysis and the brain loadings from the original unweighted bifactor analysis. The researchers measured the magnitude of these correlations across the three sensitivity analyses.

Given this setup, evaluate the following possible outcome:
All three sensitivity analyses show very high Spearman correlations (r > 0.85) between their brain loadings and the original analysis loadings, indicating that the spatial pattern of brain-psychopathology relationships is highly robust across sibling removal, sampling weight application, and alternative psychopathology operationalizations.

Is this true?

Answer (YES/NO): NO